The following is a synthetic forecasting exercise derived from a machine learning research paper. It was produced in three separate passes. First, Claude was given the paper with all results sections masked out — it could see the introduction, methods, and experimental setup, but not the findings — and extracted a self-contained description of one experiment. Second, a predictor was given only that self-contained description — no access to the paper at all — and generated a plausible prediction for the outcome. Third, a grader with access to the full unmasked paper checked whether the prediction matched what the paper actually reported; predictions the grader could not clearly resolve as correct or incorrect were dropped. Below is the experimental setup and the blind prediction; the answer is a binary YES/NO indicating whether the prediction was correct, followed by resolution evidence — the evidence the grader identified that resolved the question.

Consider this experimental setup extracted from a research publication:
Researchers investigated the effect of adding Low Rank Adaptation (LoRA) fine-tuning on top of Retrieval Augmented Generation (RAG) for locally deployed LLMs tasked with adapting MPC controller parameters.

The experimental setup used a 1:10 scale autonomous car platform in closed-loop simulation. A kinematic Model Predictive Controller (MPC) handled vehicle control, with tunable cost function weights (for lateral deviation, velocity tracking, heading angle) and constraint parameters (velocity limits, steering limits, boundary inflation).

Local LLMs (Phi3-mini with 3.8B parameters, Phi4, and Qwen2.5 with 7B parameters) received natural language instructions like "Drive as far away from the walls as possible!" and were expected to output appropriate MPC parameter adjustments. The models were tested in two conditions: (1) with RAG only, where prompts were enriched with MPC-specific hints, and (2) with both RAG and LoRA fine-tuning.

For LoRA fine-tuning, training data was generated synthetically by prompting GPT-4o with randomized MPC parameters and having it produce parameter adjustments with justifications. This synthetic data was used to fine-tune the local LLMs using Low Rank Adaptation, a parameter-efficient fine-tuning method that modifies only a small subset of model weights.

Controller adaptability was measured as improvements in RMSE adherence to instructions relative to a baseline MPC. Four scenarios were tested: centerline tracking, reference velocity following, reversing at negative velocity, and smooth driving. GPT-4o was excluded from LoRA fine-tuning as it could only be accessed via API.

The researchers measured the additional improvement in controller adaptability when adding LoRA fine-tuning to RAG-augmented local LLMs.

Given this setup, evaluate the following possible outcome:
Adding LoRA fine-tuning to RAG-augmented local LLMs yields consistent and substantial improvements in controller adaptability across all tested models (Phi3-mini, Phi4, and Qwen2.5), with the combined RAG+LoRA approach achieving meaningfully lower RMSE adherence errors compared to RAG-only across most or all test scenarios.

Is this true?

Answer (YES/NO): NO